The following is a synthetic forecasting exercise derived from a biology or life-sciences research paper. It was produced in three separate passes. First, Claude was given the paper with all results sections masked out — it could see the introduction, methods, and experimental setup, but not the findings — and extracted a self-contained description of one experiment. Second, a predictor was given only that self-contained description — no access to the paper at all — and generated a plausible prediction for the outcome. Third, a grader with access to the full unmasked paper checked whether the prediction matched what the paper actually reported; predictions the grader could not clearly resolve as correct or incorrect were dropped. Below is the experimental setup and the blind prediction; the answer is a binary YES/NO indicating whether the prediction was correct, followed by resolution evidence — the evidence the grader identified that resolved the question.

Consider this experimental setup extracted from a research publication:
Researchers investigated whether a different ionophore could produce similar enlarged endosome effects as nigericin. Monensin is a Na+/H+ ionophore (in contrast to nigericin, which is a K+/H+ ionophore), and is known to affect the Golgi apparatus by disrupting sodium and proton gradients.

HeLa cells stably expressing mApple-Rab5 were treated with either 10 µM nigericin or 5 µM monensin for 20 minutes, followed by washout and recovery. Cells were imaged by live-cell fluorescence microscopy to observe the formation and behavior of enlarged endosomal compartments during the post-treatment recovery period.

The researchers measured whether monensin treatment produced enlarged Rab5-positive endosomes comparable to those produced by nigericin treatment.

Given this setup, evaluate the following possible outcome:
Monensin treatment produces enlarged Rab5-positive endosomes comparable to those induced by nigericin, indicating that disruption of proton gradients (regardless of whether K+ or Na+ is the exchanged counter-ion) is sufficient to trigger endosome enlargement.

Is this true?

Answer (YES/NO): YES